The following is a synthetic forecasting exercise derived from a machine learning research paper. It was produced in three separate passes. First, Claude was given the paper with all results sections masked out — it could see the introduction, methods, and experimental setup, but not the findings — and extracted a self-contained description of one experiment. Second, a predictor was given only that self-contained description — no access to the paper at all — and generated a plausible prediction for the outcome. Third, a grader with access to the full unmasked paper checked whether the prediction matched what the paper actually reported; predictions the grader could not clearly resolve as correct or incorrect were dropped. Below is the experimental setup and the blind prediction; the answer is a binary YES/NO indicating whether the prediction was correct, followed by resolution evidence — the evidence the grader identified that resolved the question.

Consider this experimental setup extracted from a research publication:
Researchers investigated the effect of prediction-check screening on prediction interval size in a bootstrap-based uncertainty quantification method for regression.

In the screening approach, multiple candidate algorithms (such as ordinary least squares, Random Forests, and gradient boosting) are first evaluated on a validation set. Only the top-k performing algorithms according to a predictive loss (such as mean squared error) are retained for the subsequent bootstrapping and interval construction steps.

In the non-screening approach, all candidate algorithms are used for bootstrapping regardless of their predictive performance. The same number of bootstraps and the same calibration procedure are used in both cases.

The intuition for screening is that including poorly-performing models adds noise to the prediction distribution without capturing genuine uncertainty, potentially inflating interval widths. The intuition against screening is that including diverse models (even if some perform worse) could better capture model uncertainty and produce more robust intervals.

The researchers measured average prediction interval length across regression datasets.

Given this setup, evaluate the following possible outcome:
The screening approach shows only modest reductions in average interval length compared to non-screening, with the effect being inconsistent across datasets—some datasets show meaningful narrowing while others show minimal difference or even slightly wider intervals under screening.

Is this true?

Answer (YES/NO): NO